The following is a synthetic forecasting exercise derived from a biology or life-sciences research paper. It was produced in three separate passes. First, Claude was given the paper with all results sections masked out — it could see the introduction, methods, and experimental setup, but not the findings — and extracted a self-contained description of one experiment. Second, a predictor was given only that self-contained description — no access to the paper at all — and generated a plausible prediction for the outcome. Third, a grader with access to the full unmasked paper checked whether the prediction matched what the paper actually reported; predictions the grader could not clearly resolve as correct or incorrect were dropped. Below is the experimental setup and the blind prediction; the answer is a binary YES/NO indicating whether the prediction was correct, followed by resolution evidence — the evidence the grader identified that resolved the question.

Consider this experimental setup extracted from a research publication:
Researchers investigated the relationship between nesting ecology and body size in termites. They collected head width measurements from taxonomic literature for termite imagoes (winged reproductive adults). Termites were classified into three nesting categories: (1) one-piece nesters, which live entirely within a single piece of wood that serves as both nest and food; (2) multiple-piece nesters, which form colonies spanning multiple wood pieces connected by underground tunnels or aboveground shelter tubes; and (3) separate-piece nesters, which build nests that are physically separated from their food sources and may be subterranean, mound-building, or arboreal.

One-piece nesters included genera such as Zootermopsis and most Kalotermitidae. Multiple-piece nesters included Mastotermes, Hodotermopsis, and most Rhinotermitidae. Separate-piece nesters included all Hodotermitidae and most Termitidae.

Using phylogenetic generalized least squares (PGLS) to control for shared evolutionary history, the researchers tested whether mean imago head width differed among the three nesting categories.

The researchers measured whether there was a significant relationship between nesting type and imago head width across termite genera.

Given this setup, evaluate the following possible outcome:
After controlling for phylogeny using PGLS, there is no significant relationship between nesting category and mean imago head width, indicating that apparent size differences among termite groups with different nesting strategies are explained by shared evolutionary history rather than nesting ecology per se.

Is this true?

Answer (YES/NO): YES